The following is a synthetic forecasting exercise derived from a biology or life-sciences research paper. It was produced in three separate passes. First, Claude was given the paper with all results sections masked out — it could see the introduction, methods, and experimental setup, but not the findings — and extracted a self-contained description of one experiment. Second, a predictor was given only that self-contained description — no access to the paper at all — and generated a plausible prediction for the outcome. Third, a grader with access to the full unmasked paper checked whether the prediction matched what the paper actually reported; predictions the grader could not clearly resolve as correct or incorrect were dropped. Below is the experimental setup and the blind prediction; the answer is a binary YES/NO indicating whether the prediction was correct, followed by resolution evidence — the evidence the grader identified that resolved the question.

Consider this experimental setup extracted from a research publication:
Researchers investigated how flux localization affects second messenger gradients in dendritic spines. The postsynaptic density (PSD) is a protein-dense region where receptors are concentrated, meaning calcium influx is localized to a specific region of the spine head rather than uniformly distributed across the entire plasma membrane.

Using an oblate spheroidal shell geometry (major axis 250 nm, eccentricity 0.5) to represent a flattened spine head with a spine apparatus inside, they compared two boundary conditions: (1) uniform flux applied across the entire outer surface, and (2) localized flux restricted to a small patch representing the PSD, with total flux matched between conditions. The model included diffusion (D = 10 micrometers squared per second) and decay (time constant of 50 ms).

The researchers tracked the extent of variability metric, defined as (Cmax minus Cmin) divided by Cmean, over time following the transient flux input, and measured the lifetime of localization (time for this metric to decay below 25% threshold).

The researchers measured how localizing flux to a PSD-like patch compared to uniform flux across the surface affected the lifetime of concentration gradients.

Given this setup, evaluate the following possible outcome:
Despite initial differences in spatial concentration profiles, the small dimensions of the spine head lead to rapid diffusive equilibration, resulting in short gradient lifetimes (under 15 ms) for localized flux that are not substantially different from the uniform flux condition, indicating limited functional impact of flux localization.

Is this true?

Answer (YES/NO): NO